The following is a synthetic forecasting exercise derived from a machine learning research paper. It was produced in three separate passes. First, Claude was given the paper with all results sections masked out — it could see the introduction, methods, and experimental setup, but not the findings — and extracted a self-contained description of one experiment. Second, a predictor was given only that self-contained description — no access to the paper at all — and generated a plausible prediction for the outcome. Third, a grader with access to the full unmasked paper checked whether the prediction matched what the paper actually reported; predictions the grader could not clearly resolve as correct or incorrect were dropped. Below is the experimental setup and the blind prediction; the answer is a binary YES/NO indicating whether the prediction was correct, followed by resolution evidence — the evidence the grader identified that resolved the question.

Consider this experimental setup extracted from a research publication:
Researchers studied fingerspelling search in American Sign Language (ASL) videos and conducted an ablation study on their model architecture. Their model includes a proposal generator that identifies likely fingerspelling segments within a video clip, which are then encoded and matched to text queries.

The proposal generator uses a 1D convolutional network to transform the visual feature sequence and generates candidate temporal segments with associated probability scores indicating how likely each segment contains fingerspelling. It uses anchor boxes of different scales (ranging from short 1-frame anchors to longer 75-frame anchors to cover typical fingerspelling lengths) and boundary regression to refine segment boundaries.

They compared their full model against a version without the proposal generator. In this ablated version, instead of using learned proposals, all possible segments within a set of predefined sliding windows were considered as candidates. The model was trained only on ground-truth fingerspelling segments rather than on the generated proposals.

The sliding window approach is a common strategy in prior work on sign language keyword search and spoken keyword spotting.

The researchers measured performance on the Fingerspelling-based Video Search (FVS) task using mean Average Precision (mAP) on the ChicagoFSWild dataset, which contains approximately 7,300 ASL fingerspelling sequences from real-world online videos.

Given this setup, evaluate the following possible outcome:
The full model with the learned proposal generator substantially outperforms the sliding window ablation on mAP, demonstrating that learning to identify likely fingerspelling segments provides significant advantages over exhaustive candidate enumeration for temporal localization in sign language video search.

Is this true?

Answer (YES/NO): YES